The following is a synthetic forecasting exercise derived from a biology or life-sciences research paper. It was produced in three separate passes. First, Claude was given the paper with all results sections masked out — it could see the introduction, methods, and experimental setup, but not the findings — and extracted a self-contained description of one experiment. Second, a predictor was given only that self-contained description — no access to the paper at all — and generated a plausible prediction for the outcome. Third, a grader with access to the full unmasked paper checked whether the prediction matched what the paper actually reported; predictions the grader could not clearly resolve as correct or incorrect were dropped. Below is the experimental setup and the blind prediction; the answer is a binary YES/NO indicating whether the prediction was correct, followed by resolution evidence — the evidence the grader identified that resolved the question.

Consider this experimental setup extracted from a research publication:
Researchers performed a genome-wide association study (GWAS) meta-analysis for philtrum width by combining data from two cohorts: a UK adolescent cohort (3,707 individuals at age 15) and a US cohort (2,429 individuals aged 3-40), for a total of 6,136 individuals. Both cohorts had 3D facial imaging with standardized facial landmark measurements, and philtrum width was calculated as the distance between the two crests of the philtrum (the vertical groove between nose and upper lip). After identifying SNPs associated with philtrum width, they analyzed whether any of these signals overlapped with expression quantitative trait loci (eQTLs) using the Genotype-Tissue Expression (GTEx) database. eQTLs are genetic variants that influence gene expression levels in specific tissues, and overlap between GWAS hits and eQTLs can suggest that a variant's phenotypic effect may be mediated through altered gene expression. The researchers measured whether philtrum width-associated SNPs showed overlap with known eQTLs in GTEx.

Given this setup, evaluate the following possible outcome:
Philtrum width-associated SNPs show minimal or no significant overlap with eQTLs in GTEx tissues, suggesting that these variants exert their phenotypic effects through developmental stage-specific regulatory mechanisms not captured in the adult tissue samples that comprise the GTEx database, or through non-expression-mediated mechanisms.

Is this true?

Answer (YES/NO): NO